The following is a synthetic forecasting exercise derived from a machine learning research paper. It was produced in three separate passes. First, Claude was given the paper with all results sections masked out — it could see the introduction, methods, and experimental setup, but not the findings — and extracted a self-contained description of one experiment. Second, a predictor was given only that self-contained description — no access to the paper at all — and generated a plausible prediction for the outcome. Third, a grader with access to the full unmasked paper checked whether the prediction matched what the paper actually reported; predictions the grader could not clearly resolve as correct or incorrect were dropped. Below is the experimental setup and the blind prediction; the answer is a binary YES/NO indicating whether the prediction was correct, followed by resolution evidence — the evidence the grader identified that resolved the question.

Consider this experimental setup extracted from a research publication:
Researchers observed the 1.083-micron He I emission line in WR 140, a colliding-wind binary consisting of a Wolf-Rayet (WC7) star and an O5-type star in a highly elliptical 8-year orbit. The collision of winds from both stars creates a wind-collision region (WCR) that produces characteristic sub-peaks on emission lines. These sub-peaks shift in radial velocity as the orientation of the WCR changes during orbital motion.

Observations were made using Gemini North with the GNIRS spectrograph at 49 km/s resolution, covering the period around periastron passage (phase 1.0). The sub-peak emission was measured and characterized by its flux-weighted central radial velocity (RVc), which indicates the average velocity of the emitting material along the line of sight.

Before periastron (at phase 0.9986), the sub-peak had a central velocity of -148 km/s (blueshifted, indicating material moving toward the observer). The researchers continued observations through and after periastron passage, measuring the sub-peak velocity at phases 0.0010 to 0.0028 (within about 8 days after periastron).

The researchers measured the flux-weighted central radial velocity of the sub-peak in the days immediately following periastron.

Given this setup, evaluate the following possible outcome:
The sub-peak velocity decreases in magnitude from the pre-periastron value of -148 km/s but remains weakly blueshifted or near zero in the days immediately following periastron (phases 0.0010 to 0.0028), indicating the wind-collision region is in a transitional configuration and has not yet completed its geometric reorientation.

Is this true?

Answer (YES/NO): NO